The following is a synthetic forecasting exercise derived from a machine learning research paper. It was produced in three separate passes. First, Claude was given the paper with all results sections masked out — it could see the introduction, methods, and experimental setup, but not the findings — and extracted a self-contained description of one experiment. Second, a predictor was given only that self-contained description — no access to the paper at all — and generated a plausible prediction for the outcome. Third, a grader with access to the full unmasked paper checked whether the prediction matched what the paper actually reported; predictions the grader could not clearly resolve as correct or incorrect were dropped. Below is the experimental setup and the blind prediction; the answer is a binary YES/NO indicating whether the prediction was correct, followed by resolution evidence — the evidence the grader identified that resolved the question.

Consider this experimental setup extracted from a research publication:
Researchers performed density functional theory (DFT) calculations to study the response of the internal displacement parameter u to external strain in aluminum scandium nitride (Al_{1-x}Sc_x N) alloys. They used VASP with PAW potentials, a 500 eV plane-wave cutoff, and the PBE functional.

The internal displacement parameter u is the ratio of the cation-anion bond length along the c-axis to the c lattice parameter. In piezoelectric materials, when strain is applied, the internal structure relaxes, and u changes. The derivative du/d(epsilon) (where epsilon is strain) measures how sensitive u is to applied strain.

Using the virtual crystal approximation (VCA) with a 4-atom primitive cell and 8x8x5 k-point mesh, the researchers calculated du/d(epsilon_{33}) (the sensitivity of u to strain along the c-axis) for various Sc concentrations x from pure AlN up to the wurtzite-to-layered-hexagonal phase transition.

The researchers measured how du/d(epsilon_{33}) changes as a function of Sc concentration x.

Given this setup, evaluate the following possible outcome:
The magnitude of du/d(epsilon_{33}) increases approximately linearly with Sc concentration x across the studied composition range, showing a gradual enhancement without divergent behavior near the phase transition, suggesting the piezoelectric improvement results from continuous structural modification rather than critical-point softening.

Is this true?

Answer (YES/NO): NO